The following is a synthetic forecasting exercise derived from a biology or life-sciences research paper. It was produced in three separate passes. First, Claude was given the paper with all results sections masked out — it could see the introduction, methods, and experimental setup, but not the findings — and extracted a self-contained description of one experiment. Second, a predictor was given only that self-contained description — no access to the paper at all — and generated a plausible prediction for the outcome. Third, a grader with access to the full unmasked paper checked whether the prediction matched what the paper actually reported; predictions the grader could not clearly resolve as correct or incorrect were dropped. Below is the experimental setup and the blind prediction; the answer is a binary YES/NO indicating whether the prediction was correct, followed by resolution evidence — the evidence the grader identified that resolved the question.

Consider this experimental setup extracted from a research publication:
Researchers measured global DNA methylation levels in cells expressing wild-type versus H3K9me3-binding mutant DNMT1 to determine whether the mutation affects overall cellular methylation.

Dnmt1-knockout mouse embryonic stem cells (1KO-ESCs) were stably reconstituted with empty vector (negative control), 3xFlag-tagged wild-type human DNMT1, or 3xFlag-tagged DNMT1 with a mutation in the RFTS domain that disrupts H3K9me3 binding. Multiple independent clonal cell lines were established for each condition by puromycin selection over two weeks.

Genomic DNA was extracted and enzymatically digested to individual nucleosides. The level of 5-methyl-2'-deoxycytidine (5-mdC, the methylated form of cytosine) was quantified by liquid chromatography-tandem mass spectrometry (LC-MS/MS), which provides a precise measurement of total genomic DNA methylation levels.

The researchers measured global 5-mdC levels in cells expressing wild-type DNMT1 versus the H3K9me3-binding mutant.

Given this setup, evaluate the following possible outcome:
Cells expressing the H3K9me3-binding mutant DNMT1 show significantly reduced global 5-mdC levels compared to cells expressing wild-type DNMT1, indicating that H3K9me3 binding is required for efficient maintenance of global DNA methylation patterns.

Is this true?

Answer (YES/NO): YES